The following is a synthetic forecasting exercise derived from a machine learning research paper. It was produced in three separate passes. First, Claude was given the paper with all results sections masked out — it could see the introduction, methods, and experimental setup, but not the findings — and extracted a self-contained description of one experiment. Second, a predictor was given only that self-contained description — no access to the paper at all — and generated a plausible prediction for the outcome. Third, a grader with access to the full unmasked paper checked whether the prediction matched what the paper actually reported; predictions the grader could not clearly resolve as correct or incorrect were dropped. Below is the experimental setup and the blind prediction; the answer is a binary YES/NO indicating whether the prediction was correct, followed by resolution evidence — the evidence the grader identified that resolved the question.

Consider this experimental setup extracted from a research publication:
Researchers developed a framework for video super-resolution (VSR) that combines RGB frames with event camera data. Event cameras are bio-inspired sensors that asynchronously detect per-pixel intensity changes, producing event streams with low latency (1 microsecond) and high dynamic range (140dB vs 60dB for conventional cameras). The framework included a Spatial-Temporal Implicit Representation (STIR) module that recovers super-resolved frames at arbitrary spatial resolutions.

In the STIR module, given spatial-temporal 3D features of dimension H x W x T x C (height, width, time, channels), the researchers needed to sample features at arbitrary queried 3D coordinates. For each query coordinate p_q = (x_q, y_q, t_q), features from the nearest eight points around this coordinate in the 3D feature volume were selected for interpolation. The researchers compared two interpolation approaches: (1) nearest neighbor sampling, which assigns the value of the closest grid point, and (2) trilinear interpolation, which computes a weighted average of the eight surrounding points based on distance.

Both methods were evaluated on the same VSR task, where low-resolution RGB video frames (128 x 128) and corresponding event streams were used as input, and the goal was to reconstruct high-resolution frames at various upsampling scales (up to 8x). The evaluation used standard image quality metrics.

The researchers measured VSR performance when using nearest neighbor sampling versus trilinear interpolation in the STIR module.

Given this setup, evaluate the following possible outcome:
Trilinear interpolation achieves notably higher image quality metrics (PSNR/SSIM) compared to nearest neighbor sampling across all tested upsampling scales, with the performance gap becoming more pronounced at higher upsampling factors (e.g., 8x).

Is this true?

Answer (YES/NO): NO